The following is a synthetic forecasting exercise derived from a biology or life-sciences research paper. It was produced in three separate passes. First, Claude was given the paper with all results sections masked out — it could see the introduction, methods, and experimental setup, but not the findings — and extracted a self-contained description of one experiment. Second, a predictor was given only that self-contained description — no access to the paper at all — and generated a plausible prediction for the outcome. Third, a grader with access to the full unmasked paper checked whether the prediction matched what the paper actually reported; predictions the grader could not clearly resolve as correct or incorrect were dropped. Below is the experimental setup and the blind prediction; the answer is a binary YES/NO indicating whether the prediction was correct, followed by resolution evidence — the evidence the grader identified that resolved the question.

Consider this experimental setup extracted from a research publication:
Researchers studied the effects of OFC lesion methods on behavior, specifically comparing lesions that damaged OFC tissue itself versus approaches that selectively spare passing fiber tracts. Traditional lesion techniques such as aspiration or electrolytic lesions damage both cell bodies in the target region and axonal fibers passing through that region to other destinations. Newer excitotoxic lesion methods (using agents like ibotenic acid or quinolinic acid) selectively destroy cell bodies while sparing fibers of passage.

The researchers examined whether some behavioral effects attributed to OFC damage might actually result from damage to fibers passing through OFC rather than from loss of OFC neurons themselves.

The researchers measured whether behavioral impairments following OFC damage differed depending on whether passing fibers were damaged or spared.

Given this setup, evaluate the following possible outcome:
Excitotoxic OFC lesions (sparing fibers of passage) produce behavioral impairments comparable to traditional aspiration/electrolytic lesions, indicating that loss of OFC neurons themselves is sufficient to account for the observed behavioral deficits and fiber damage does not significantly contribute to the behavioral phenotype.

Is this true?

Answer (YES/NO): NO